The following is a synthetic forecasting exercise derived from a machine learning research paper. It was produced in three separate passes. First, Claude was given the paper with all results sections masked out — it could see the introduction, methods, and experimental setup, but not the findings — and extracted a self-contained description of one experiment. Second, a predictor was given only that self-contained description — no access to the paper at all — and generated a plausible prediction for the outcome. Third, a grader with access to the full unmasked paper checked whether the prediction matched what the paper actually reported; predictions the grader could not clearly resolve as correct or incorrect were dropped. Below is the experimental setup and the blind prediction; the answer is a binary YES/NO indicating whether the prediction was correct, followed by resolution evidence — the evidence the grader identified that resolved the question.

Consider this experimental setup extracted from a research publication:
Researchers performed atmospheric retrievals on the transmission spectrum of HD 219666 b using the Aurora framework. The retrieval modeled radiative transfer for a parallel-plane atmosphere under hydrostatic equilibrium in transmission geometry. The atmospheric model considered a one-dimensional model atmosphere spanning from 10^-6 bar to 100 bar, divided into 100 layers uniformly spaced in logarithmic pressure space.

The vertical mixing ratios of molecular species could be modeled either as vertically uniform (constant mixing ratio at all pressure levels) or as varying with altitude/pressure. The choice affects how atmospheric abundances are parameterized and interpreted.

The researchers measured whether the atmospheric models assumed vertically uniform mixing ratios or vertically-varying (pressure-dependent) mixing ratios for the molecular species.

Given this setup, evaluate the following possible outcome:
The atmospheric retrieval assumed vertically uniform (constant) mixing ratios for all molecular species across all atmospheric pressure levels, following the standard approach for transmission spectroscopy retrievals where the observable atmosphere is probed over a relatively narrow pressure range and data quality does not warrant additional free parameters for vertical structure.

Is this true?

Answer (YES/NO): YES